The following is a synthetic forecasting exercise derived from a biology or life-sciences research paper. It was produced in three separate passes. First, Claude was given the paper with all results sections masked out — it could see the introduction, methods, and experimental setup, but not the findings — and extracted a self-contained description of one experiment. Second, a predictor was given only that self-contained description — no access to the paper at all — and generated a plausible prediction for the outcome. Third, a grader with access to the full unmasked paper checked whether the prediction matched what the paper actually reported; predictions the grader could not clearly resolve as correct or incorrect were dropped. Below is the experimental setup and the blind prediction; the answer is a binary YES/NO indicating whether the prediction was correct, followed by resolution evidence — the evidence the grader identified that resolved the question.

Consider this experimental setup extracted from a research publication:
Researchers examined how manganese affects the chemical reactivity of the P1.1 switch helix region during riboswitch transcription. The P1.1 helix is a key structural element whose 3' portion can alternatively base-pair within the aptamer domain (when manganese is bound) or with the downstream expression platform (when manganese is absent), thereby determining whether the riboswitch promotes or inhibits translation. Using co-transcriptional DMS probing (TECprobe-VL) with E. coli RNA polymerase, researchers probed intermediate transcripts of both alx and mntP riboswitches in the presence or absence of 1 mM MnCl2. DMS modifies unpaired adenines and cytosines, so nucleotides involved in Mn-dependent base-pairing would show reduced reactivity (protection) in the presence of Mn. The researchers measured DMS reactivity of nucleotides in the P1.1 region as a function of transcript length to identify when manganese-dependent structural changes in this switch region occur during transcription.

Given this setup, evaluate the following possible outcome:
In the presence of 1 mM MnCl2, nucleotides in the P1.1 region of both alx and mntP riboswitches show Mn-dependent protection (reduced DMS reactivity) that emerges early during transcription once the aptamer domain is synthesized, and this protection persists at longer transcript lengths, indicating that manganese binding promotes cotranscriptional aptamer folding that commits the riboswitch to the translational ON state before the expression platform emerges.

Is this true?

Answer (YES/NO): NO